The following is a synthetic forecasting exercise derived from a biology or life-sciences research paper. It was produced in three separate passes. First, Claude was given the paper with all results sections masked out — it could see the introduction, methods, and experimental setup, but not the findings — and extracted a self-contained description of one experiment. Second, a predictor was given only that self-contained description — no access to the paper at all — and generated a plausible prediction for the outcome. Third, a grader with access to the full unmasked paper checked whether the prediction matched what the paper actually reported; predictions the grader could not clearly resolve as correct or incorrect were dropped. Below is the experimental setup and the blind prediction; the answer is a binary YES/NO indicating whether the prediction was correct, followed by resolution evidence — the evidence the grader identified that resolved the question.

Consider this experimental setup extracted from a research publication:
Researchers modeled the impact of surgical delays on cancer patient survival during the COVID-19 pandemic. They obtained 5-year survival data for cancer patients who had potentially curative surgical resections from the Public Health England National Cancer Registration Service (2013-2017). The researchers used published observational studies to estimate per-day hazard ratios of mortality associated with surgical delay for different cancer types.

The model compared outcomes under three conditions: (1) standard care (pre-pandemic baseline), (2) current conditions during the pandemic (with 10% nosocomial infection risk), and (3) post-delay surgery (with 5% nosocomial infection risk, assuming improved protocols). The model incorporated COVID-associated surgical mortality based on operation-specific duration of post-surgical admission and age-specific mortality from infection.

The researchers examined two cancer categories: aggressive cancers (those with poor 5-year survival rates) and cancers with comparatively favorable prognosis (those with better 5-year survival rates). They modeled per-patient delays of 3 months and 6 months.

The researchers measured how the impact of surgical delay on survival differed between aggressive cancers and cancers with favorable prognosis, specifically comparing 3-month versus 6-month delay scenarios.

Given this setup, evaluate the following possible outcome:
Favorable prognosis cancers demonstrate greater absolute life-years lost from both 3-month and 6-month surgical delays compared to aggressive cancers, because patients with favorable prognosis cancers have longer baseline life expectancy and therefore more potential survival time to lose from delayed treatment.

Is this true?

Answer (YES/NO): NO